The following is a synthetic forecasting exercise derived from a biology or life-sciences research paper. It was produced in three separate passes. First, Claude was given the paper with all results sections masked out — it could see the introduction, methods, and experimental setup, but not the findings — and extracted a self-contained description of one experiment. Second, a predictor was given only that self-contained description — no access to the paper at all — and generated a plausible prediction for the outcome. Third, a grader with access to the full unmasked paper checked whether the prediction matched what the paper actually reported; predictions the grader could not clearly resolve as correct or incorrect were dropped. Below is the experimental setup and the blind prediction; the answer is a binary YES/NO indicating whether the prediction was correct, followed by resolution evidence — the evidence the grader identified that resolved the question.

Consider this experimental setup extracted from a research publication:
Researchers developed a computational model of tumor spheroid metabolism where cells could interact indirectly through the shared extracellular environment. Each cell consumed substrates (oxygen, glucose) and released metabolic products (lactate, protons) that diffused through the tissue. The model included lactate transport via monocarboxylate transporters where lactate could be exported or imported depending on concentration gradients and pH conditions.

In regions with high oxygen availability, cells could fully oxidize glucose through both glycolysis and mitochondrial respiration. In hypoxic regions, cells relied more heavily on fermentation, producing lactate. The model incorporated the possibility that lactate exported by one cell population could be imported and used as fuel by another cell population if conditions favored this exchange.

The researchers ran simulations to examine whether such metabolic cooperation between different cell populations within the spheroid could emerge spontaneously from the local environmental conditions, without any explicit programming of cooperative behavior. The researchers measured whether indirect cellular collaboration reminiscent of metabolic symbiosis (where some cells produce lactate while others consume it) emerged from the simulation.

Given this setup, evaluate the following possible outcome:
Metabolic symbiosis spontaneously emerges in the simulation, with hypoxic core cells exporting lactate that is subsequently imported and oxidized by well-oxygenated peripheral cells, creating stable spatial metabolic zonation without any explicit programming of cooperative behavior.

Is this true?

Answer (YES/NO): YES